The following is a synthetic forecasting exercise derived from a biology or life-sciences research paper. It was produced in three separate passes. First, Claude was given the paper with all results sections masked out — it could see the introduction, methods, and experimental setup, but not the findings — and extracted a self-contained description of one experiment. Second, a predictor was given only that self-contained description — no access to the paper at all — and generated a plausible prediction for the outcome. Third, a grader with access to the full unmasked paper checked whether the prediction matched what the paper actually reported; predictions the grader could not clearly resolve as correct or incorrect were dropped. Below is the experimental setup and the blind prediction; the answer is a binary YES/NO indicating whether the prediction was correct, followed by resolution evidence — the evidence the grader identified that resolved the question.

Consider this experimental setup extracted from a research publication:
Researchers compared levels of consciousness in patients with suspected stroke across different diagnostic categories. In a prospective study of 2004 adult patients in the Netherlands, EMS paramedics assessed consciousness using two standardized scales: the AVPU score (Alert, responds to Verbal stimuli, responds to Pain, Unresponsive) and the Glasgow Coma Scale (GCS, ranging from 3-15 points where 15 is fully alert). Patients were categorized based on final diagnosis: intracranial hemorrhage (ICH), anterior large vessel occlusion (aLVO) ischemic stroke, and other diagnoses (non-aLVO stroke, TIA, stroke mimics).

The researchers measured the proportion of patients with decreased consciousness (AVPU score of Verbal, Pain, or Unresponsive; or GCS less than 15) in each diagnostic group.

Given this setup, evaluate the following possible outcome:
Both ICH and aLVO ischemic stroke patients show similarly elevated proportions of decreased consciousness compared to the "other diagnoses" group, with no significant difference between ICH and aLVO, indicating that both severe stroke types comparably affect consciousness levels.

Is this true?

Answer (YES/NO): NO